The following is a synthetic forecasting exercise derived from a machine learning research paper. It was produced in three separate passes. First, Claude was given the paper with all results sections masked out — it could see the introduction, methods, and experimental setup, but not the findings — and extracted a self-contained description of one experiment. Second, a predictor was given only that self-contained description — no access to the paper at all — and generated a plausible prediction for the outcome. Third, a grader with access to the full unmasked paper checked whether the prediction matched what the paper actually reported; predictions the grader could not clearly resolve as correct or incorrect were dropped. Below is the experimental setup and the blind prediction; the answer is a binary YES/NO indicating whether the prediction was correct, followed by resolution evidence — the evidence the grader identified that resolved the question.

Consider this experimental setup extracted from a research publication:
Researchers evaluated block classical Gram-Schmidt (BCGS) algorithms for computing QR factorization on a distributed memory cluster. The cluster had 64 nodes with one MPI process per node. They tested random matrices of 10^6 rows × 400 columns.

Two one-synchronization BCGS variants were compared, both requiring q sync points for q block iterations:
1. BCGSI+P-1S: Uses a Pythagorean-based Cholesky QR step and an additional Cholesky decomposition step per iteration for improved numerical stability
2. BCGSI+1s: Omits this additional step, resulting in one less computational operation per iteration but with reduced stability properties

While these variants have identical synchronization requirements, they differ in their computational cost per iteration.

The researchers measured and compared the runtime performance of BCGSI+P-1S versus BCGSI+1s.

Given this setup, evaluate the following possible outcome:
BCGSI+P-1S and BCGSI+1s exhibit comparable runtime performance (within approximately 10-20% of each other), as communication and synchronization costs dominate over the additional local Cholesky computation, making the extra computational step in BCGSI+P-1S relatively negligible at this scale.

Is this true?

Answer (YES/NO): YES